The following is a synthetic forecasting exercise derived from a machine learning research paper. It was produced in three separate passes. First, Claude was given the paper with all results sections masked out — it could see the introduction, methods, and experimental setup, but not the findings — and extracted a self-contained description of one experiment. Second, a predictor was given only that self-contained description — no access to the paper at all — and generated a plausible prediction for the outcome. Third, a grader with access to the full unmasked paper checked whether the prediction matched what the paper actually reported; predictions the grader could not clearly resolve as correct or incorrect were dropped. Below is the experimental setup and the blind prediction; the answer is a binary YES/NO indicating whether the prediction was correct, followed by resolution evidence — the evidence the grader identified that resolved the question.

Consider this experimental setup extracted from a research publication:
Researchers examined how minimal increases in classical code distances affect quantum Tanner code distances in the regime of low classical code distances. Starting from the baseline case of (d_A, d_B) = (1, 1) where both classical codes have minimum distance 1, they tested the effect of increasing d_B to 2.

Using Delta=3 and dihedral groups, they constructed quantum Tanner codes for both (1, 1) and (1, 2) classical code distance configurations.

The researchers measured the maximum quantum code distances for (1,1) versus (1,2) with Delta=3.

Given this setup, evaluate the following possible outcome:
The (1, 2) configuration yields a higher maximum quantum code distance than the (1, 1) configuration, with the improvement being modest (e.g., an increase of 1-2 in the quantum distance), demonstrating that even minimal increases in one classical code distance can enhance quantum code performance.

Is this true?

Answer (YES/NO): NO